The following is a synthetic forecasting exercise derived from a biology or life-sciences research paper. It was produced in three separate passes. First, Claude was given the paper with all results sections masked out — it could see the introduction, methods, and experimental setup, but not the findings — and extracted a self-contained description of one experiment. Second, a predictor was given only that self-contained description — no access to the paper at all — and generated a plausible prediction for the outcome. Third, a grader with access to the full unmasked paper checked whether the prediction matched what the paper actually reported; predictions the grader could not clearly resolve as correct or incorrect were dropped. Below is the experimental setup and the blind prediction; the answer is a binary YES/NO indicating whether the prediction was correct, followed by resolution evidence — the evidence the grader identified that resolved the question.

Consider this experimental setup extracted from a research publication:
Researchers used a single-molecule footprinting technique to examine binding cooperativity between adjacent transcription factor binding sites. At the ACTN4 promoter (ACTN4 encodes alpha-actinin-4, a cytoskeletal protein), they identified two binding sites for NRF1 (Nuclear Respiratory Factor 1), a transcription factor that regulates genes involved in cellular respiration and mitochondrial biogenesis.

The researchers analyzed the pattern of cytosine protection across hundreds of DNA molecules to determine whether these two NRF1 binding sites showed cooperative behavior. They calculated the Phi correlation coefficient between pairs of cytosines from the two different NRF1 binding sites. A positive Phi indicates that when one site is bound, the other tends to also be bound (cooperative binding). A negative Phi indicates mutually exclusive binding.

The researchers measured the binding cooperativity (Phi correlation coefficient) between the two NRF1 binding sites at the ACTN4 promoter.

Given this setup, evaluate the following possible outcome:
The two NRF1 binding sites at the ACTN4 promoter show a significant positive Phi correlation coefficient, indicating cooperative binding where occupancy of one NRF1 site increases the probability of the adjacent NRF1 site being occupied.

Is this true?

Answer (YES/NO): NO